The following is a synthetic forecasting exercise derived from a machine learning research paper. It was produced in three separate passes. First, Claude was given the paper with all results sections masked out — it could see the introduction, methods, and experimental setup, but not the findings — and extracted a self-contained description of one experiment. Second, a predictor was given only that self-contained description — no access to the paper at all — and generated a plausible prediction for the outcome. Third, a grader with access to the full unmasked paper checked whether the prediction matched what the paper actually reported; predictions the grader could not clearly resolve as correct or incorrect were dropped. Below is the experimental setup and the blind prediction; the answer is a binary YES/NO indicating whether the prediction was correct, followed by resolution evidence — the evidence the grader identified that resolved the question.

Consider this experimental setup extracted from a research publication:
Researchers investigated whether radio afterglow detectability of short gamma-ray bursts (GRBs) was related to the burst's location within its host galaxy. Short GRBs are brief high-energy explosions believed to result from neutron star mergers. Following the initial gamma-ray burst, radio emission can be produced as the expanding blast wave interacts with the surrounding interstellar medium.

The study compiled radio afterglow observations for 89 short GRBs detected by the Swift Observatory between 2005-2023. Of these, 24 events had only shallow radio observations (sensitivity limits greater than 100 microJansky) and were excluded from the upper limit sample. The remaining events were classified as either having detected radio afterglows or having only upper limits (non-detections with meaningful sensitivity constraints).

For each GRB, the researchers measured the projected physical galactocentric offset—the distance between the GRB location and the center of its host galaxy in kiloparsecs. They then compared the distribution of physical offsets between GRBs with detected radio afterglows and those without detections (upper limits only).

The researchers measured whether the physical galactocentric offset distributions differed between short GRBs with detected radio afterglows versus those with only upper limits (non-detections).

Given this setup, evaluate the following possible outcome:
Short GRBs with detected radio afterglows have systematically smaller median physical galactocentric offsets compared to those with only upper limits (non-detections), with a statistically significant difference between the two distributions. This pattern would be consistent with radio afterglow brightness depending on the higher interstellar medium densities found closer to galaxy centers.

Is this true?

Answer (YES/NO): YES